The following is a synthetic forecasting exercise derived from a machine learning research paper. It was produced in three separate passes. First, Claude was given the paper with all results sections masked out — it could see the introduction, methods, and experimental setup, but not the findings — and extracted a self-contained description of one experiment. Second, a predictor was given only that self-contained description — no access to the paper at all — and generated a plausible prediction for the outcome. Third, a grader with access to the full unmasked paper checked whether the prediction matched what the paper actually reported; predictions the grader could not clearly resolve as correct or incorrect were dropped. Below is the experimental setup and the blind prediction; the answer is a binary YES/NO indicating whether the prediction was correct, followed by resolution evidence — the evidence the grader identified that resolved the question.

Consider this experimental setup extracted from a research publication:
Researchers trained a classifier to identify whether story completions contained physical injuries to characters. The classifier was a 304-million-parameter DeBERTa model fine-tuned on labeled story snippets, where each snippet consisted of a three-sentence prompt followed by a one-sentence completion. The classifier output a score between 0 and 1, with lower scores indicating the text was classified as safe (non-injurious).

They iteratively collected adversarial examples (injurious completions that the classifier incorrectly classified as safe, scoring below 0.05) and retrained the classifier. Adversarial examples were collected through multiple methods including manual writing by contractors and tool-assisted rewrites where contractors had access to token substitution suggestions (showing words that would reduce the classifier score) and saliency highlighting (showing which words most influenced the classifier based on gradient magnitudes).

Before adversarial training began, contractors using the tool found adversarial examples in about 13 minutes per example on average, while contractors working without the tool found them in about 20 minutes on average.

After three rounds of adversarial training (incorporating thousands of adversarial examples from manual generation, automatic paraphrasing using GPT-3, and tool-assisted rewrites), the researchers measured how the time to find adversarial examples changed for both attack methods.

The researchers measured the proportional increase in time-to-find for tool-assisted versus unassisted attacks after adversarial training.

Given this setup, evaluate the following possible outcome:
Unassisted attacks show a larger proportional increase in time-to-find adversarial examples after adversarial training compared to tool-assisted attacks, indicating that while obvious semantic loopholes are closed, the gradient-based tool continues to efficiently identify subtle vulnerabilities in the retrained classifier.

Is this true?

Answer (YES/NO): YES